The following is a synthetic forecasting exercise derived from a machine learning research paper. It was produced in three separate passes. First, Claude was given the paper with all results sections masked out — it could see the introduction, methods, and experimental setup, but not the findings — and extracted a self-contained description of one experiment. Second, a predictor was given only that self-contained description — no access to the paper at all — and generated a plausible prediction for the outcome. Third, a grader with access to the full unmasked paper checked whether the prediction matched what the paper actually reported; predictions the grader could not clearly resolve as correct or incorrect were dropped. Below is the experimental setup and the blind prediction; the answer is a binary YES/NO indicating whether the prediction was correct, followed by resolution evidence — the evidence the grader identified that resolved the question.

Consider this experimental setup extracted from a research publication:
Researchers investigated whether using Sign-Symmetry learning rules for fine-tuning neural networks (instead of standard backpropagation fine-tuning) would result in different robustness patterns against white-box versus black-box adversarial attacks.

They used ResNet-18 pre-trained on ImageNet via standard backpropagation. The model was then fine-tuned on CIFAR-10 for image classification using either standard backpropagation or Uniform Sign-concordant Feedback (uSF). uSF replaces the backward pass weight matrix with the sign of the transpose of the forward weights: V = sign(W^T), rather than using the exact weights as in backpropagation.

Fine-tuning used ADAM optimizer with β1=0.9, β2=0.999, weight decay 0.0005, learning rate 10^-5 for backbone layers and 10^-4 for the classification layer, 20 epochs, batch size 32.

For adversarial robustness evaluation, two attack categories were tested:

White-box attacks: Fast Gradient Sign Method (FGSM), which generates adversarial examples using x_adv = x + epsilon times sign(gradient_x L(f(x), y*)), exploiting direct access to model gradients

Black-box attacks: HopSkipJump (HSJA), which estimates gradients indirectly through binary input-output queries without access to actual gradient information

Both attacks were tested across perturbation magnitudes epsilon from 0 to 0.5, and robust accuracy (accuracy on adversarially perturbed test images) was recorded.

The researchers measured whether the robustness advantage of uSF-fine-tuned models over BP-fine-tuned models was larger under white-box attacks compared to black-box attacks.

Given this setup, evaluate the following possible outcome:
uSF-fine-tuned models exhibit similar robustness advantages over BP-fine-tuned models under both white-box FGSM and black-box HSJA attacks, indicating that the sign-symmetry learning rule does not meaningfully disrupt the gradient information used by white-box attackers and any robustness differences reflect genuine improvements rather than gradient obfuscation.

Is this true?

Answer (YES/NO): NO